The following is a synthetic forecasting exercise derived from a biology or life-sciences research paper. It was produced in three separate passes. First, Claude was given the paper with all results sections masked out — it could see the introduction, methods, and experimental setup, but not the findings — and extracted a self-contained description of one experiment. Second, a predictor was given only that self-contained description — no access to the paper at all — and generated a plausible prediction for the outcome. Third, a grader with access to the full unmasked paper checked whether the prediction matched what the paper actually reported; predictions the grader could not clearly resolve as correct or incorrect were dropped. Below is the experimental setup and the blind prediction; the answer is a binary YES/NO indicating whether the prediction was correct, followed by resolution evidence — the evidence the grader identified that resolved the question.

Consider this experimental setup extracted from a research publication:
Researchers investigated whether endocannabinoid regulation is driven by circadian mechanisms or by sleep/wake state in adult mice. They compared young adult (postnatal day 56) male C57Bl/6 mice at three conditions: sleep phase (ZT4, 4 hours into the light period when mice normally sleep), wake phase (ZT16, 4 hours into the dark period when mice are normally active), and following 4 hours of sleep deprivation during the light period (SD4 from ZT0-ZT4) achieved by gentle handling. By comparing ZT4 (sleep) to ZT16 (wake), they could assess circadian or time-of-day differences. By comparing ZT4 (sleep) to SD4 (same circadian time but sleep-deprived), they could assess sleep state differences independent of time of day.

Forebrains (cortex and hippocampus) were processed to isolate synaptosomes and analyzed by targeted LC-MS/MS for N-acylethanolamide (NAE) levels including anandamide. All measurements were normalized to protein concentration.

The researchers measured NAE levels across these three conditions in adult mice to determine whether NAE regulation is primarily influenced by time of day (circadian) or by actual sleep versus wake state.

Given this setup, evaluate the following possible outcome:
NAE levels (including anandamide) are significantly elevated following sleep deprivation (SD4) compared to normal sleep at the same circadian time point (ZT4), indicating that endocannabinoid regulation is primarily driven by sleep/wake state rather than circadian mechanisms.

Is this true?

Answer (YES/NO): NO